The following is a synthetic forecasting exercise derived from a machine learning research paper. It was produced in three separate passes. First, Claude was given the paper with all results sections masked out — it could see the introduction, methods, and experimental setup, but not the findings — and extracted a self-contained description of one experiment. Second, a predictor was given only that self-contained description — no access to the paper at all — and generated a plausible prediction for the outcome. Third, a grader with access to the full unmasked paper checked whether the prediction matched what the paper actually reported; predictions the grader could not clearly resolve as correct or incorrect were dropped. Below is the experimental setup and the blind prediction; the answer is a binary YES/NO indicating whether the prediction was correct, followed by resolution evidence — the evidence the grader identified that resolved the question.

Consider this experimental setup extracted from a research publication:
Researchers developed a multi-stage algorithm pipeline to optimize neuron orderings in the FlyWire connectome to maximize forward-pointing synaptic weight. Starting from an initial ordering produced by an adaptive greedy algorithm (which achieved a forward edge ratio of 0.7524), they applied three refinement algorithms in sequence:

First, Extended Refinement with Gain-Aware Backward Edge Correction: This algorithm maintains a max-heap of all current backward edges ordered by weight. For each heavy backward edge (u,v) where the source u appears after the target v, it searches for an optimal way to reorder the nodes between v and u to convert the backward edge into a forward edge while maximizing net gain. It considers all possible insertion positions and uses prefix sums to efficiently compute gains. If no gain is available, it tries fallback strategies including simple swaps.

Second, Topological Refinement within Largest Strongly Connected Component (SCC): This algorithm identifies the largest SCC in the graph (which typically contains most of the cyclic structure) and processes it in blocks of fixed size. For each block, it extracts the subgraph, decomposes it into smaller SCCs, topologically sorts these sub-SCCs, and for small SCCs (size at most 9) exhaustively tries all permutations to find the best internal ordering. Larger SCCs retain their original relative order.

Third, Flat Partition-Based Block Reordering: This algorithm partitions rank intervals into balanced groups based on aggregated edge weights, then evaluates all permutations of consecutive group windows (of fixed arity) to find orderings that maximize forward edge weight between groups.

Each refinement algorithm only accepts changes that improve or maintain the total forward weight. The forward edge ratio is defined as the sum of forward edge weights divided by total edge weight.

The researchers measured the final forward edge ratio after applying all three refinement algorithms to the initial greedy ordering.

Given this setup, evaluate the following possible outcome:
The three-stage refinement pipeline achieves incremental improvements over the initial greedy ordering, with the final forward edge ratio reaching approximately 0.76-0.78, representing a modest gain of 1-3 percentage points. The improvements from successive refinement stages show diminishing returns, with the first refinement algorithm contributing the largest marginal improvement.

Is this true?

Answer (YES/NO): NO